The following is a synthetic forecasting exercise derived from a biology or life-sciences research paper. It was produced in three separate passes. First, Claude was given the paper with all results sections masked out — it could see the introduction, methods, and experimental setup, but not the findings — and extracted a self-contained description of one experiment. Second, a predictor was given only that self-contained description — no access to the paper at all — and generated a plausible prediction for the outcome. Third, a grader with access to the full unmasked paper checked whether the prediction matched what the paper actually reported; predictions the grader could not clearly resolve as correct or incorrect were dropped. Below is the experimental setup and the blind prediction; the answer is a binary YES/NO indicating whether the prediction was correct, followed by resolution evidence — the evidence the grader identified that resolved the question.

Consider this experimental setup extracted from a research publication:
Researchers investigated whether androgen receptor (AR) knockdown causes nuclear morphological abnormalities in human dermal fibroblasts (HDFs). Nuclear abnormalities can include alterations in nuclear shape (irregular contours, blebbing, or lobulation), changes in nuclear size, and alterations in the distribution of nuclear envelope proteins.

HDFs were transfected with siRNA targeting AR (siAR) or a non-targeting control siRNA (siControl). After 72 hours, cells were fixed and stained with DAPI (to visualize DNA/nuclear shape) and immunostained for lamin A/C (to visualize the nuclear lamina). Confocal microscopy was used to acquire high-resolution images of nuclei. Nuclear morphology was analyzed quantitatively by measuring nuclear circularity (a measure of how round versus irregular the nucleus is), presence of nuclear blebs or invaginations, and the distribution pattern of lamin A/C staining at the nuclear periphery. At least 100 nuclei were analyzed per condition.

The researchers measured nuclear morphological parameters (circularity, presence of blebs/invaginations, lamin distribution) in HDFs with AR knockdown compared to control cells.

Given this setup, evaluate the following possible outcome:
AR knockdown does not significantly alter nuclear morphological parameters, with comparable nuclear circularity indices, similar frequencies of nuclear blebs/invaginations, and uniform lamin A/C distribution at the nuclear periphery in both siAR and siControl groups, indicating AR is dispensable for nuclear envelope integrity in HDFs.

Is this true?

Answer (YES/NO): NO